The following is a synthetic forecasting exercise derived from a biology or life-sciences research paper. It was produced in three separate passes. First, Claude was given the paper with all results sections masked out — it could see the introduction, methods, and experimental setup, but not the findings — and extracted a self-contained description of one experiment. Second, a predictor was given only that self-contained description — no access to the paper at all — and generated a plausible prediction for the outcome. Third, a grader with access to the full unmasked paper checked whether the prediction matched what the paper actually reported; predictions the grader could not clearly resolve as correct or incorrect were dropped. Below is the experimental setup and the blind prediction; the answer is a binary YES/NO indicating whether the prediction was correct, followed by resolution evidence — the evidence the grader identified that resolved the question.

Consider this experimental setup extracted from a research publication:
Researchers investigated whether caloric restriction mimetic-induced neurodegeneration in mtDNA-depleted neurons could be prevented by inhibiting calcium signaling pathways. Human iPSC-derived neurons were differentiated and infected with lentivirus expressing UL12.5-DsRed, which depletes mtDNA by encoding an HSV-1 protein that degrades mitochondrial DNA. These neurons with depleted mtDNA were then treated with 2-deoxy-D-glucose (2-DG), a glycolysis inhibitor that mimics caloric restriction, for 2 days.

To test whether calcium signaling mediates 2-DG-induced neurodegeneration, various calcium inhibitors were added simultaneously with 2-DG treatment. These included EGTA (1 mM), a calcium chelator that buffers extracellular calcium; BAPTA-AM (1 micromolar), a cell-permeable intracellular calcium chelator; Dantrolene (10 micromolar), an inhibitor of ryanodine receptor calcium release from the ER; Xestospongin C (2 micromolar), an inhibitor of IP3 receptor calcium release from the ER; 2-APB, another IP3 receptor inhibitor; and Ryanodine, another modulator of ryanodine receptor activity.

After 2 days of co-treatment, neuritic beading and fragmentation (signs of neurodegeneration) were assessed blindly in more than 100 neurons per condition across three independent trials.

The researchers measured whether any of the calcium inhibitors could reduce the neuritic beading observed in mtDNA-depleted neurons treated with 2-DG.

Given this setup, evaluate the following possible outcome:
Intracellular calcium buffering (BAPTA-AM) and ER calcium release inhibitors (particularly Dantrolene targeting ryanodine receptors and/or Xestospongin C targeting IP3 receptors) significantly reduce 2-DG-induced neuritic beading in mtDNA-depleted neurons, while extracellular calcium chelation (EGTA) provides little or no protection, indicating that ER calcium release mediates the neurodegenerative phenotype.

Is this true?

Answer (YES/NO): YES